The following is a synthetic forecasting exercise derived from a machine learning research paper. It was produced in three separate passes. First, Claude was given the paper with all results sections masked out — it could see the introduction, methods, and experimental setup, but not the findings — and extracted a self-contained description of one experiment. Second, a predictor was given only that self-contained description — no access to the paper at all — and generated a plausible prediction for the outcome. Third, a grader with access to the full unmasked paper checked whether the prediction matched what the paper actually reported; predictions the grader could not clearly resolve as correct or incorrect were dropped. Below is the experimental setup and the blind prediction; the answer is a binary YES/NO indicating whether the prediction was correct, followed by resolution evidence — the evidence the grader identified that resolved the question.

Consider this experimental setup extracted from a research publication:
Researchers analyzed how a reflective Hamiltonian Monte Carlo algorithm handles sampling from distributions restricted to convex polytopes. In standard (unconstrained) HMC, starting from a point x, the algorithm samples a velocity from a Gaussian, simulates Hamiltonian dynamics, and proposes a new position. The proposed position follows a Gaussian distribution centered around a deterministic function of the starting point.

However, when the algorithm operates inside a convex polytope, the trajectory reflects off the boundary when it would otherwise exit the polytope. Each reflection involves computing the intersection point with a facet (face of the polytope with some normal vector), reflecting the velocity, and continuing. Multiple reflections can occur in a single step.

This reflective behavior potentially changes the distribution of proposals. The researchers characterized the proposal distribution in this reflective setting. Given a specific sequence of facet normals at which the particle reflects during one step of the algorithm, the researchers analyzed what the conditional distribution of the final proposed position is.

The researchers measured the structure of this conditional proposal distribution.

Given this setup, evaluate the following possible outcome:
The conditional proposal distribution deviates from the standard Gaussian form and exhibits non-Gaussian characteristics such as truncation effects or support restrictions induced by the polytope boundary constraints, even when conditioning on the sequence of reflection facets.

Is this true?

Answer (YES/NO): NO